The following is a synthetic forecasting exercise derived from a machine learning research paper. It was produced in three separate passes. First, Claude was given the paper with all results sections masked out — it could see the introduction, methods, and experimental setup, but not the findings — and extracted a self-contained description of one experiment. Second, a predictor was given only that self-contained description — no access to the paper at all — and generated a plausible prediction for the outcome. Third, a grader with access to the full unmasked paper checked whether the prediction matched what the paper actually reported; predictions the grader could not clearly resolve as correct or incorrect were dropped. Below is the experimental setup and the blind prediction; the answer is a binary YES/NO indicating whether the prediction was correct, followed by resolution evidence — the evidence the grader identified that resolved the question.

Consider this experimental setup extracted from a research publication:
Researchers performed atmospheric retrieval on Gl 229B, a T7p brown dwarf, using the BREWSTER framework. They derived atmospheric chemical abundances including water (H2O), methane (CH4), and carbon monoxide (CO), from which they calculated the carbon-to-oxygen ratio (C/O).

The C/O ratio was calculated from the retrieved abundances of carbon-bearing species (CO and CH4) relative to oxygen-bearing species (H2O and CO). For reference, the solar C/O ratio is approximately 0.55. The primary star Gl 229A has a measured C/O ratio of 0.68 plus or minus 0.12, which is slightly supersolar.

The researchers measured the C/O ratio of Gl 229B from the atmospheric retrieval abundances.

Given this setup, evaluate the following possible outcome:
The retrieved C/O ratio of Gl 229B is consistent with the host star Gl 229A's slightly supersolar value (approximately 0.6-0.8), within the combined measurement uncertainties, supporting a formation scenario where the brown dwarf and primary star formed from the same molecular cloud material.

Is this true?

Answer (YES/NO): NO